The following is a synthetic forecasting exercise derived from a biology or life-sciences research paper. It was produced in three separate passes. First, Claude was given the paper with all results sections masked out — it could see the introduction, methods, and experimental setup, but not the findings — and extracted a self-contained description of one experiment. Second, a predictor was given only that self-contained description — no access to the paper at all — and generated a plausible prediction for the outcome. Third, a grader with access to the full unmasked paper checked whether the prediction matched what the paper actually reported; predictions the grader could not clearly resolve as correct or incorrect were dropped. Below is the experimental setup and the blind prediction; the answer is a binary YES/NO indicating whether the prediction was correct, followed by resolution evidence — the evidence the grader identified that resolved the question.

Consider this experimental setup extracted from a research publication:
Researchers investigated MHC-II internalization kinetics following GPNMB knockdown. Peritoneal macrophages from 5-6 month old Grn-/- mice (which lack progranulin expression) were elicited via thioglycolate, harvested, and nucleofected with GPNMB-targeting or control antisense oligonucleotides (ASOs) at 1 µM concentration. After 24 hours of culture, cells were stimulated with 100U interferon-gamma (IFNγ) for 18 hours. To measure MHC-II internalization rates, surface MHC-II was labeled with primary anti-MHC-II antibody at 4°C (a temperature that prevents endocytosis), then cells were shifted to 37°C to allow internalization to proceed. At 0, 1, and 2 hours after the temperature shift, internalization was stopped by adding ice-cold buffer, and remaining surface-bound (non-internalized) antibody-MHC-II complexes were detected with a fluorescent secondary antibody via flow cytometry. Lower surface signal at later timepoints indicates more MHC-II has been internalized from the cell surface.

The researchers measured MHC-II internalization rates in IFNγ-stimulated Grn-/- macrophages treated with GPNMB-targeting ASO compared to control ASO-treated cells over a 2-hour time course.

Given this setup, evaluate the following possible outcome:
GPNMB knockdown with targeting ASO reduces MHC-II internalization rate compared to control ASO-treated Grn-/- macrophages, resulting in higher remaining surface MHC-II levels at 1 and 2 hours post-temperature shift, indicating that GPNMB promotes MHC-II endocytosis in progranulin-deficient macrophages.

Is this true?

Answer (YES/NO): NO